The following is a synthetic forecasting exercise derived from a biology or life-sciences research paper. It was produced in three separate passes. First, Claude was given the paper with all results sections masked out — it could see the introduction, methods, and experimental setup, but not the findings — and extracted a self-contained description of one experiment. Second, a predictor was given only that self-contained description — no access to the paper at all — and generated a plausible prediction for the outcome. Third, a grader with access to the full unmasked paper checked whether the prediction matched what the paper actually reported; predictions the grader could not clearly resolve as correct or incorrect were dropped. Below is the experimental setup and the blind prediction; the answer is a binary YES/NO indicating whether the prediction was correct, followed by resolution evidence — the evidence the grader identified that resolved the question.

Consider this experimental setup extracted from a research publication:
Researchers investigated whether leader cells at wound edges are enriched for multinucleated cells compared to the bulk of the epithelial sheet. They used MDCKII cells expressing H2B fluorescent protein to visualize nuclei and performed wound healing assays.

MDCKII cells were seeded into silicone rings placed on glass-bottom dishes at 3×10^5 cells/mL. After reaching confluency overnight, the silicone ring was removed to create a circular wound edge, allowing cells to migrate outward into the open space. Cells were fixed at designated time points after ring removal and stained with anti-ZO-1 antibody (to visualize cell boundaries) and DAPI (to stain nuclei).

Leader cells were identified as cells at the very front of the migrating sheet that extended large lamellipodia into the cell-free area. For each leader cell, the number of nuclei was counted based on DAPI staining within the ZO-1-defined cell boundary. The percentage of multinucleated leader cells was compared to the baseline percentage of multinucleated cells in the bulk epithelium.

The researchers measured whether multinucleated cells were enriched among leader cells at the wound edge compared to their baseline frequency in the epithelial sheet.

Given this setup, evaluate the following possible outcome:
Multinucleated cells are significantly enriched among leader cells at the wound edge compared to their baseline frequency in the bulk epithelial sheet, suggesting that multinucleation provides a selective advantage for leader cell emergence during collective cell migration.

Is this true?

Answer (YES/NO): YES